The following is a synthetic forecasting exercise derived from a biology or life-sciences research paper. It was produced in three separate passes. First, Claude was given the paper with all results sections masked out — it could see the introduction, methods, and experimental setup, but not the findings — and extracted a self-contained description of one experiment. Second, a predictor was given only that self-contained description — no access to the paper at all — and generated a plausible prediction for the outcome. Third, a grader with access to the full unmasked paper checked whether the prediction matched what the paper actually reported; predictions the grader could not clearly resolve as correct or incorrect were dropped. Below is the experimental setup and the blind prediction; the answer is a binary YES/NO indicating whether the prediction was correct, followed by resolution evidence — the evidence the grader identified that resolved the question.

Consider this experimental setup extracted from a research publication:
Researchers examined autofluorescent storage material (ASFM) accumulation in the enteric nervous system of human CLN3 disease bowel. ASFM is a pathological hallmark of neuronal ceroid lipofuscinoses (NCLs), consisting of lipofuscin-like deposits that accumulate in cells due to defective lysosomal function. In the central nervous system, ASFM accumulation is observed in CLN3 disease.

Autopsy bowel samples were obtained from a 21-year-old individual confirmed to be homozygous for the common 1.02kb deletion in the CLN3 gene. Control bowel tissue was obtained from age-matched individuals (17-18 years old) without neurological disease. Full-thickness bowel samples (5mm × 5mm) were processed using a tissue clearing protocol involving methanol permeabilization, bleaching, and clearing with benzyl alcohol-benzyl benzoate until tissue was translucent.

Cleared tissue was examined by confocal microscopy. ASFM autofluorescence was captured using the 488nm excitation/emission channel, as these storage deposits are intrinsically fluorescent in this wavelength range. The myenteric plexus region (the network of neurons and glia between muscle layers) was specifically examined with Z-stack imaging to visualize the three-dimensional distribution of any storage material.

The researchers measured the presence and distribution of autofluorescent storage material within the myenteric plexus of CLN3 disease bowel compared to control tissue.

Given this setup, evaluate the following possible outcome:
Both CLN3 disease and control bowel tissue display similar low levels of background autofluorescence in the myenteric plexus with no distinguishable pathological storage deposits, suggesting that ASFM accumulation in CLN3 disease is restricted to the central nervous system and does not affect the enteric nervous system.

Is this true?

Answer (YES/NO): NO